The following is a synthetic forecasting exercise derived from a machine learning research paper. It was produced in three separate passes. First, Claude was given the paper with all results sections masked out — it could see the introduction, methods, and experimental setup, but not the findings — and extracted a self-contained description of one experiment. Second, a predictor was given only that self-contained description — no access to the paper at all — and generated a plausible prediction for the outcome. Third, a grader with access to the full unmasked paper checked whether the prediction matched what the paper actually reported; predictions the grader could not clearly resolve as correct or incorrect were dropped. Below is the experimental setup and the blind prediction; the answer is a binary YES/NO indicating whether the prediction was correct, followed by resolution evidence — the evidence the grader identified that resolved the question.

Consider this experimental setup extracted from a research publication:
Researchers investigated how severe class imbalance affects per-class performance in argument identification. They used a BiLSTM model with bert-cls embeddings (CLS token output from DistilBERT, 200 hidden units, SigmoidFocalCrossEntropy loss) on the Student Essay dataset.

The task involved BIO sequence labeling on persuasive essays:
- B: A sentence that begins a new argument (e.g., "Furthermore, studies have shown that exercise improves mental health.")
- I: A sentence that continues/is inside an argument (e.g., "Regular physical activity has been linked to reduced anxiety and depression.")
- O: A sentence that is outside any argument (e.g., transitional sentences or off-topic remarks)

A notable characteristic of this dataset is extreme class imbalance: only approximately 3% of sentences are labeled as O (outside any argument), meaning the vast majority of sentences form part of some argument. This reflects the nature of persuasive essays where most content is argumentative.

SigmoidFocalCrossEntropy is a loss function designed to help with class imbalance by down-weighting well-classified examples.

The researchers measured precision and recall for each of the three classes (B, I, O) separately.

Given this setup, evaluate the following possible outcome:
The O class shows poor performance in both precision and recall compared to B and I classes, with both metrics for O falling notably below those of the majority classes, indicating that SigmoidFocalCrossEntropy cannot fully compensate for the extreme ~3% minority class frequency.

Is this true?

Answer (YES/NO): YES